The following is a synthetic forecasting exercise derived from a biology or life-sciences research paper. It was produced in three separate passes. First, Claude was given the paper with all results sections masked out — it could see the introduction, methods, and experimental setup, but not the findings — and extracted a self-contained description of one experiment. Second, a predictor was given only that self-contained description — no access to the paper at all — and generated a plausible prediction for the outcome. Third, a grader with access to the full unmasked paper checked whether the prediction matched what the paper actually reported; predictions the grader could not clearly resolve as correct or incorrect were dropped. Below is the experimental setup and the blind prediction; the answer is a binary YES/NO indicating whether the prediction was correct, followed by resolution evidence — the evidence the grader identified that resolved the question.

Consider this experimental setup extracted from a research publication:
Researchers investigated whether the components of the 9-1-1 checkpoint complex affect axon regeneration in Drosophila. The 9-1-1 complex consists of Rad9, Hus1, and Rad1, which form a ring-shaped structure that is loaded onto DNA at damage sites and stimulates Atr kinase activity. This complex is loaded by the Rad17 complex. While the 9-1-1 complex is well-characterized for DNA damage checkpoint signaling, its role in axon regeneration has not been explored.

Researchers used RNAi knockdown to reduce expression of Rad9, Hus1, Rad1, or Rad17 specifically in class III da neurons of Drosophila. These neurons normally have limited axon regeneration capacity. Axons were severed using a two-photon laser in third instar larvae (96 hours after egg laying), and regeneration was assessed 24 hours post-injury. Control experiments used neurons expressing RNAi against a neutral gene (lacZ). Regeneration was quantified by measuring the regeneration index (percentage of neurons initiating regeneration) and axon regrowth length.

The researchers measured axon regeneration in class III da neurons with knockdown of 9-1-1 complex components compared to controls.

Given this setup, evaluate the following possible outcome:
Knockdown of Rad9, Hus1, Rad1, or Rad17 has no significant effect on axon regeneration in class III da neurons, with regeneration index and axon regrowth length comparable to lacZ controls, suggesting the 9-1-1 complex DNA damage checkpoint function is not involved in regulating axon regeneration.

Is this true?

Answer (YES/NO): NO